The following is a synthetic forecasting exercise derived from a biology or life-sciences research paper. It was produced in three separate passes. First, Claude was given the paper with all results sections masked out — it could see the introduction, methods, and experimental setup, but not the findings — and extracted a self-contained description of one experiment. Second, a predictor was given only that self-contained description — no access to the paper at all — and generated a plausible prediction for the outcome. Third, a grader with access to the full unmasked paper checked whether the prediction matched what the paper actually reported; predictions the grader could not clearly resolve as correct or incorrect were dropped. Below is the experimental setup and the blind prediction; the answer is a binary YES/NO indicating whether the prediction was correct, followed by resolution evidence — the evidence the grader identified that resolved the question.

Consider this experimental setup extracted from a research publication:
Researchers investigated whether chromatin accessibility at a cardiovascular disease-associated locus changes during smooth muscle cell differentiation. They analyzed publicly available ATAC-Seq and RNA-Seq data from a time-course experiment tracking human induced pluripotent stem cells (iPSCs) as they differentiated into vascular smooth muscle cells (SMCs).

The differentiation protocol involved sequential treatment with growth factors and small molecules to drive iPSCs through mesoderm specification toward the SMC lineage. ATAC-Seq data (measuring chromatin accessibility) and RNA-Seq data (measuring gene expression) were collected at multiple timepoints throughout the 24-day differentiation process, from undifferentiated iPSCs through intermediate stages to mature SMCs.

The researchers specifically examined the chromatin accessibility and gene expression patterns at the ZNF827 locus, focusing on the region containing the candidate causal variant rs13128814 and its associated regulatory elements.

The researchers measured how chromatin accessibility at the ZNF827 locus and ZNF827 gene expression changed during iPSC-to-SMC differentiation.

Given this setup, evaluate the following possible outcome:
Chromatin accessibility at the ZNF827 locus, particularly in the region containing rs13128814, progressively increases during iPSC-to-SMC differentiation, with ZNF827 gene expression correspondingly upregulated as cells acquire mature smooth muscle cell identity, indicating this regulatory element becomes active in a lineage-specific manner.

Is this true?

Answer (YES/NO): NO